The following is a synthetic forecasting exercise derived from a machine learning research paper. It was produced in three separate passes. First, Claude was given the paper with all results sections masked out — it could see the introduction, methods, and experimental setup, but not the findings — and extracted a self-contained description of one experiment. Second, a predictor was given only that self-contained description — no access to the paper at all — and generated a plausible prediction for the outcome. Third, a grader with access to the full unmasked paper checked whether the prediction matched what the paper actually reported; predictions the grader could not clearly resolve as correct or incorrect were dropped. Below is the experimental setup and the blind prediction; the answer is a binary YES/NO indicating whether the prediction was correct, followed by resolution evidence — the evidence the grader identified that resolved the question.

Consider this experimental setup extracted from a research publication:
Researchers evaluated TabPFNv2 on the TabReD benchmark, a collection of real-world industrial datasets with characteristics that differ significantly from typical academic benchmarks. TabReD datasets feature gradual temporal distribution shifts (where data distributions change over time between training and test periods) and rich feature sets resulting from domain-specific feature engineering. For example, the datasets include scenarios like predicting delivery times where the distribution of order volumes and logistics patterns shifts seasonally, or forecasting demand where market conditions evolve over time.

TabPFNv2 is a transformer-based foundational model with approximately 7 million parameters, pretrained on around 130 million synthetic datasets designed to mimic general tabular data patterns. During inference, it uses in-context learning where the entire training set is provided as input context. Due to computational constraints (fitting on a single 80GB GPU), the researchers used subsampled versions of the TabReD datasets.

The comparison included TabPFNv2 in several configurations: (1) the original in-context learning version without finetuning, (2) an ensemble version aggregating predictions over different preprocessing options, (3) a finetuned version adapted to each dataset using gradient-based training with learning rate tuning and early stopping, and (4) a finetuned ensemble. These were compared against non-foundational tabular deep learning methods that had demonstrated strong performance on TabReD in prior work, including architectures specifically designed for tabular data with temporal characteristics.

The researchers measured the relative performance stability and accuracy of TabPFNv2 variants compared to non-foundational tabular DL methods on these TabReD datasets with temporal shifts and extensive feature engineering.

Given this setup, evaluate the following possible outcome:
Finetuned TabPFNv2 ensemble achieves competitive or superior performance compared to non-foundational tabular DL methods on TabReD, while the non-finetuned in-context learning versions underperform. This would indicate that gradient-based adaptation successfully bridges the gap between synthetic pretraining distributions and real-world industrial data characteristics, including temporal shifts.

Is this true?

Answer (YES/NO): NO